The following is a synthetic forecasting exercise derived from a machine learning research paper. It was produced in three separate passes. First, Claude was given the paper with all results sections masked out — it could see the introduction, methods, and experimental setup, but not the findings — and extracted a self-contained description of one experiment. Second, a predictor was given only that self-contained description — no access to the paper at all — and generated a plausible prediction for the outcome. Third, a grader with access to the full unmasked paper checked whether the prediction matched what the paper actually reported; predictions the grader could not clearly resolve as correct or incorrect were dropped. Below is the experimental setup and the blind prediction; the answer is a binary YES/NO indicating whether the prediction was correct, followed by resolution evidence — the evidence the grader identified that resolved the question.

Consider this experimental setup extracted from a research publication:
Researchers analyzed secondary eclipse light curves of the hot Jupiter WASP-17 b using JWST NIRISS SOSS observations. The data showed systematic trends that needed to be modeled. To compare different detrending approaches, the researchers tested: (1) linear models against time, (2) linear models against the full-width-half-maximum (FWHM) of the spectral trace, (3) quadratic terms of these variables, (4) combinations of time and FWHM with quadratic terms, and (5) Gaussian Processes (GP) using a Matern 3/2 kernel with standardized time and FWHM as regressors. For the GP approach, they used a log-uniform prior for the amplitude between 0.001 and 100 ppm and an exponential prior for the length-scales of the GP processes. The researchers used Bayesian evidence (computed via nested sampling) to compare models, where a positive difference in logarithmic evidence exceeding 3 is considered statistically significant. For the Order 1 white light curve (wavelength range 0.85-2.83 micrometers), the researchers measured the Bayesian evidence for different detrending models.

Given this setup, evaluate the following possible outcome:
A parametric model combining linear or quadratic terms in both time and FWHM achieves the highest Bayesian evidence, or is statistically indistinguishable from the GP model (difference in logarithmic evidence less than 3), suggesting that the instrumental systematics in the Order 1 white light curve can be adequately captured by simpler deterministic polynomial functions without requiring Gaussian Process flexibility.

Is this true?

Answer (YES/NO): NO